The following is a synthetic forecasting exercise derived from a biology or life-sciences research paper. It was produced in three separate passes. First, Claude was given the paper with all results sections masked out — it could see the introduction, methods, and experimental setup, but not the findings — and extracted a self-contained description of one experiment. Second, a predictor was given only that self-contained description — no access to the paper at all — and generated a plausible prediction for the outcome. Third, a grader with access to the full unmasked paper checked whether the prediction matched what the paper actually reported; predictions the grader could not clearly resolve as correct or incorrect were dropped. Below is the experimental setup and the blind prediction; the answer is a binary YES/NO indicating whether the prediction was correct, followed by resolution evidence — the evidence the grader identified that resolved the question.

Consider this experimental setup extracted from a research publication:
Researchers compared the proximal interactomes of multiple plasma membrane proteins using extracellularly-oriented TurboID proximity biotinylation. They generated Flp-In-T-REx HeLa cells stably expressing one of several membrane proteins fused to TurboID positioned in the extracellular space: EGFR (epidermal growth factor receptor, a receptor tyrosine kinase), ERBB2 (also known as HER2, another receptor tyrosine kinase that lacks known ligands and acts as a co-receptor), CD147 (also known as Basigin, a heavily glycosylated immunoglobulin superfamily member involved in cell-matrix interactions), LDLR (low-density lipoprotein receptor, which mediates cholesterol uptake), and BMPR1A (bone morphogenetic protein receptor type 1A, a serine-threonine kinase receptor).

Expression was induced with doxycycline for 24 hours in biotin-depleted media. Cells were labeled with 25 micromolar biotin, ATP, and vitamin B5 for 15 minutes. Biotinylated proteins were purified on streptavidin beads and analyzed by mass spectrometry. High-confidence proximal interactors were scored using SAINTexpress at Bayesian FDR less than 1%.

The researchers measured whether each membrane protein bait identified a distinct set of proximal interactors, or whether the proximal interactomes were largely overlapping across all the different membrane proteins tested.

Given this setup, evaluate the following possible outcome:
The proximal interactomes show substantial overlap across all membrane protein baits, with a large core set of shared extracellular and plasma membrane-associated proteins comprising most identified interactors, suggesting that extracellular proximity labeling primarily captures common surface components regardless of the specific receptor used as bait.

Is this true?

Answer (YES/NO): NO